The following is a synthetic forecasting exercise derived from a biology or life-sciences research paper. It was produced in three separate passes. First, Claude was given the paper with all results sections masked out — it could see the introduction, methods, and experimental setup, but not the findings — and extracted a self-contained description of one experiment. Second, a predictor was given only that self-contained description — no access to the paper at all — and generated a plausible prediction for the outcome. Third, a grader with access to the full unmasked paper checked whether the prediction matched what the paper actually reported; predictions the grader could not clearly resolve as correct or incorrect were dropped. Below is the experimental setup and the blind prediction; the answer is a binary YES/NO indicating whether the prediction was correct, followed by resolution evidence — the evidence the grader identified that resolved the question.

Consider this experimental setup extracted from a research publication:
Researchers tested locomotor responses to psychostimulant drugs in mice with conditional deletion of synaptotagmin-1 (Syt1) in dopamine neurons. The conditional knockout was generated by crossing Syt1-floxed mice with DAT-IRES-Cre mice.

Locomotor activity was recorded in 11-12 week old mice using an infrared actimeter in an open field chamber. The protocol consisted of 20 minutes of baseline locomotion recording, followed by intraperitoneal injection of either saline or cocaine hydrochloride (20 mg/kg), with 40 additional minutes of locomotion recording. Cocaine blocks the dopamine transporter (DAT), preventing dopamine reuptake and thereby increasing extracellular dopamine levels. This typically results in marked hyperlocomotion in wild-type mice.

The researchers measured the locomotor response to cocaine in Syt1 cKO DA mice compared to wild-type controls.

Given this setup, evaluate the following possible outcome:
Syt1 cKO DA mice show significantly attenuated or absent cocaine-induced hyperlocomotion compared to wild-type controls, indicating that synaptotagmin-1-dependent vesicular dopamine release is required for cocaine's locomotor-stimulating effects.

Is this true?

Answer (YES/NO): NO